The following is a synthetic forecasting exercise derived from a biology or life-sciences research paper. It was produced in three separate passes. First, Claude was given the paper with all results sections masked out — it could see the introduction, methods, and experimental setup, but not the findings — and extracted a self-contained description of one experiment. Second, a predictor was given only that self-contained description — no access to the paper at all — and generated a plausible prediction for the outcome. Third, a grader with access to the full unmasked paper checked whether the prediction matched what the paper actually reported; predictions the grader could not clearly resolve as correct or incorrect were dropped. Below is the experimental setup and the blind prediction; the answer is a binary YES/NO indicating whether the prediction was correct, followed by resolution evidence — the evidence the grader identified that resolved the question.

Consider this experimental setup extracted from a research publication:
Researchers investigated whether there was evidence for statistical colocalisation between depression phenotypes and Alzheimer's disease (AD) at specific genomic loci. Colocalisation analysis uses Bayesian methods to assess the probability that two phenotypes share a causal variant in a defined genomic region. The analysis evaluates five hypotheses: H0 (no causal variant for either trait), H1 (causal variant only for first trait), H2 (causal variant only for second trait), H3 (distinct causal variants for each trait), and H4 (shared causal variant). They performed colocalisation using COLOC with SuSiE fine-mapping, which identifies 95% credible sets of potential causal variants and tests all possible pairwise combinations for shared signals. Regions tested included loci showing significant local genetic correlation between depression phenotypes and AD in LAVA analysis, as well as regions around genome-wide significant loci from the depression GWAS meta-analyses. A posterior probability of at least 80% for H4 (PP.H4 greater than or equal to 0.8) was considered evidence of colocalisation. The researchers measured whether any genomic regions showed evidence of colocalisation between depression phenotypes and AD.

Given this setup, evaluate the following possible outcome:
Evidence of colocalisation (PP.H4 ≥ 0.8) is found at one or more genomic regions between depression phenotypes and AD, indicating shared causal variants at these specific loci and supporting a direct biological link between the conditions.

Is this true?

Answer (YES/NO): YES